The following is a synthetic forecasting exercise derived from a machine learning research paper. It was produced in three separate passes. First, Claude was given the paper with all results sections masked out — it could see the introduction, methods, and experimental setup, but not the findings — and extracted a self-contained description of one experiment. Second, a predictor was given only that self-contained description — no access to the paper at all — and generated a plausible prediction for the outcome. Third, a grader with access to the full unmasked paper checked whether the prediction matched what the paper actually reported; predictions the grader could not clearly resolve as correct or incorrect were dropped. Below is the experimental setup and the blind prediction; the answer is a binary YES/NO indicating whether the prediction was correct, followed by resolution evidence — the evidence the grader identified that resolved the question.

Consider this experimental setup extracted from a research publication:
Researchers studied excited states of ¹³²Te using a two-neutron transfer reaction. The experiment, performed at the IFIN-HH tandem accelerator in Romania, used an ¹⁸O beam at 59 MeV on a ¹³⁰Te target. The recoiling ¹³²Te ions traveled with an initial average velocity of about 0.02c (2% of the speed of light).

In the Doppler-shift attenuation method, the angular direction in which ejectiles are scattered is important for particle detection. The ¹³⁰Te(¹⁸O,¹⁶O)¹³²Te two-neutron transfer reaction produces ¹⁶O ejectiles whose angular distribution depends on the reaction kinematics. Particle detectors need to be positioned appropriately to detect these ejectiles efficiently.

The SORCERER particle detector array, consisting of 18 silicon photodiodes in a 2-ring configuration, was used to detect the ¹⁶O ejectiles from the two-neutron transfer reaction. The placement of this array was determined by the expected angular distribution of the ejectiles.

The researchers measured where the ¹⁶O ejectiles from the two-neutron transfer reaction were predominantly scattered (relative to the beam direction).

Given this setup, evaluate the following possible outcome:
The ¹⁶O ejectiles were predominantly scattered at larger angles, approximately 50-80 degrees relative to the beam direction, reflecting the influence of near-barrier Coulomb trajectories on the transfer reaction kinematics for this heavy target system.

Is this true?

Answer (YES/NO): NO